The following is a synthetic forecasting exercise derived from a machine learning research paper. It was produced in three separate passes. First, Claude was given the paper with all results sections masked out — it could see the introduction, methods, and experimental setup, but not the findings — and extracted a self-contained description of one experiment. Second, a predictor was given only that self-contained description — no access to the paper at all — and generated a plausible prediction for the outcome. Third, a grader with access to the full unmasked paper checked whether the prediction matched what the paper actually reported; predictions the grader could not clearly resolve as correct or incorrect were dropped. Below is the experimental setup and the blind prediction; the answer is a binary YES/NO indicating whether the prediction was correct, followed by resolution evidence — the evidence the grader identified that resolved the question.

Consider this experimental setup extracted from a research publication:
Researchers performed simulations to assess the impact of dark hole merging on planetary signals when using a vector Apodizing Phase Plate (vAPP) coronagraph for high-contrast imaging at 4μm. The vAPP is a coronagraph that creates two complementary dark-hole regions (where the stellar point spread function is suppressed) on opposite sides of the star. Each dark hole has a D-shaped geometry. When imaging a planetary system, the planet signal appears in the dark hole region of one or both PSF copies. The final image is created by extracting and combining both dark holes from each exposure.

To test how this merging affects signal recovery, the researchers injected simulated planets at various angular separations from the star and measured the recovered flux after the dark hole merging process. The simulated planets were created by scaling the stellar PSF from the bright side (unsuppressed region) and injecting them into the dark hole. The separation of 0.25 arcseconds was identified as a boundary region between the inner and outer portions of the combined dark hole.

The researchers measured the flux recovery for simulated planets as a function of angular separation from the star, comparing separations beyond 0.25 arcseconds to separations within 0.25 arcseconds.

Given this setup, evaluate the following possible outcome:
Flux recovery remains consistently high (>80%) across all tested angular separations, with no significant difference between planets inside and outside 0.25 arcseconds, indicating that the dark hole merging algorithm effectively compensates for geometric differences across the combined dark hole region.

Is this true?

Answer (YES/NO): NO